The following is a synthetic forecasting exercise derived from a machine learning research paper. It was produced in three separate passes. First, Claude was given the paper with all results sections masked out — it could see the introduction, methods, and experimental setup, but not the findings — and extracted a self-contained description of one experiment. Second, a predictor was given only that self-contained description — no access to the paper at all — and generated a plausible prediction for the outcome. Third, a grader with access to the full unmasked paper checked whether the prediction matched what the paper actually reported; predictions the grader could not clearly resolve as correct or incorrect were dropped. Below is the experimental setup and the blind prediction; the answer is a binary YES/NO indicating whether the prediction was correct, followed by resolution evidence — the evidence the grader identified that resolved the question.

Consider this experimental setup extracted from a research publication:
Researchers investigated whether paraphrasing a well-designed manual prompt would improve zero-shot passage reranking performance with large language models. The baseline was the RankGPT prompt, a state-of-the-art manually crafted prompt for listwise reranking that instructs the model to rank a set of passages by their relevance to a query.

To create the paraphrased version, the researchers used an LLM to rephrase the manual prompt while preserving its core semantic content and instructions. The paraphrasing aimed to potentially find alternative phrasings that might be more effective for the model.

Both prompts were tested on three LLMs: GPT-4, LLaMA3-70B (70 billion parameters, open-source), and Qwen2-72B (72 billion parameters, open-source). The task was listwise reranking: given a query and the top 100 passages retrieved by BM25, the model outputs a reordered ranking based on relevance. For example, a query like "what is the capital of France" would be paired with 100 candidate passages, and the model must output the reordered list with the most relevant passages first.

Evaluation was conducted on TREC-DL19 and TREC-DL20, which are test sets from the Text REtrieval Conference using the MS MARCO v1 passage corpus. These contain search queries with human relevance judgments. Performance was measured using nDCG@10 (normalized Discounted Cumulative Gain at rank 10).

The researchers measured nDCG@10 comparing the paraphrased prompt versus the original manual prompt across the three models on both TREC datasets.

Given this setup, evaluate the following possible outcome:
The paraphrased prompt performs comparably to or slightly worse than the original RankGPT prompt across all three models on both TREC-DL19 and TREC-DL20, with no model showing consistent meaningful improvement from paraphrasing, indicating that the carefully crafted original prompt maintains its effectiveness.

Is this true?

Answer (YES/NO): NO